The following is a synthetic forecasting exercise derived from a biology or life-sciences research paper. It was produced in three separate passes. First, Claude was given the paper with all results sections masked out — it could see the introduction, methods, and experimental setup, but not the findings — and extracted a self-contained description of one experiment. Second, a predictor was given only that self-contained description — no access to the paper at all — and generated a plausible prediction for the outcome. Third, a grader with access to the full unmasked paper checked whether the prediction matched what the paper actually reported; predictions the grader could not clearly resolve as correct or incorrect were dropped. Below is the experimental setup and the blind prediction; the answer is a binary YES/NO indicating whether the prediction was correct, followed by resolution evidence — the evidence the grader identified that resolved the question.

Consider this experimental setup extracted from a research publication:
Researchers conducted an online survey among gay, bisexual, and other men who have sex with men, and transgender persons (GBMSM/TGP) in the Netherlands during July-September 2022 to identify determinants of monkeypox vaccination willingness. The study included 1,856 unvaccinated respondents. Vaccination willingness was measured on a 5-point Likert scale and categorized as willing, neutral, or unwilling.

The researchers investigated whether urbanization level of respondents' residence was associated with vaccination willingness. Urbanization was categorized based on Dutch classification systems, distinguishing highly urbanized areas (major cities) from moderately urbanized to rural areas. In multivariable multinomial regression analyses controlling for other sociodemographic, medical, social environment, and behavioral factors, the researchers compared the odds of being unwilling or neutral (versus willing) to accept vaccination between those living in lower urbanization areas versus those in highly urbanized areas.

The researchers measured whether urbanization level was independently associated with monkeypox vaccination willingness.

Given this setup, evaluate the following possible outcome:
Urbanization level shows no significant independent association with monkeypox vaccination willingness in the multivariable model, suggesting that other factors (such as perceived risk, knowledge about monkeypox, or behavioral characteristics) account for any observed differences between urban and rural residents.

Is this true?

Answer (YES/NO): NO